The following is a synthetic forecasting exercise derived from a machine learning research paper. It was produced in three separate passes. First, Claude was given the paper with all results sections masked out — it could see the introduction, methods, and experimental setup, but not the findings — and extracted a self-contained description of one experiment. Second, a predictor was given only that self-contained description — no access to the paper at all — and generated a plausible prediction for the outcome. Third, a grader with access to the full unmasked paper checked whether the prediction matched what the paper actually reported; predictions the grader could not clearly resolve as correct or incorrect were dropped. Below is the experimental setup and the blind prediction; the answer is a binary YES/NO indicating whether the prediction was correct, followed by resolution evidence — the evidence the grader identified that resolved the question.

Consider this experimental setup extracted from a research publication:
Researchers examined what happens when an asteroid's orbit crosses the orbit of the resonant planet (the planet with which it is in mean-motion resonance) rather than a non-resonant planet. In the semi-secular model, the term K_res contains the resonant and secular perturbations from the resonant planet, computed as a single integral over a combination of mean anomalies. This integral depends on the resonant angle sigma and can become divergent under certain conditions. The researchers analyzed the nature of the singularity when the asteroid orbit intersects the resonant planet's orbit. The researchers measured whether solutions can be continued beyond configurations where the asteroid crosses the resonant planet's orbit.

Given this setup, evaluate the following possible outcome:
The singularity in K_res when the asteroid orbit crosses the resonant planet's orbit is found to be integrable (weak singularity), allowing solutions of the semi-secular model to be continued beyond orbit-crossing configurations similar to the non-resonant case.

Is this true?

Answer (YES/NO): NO